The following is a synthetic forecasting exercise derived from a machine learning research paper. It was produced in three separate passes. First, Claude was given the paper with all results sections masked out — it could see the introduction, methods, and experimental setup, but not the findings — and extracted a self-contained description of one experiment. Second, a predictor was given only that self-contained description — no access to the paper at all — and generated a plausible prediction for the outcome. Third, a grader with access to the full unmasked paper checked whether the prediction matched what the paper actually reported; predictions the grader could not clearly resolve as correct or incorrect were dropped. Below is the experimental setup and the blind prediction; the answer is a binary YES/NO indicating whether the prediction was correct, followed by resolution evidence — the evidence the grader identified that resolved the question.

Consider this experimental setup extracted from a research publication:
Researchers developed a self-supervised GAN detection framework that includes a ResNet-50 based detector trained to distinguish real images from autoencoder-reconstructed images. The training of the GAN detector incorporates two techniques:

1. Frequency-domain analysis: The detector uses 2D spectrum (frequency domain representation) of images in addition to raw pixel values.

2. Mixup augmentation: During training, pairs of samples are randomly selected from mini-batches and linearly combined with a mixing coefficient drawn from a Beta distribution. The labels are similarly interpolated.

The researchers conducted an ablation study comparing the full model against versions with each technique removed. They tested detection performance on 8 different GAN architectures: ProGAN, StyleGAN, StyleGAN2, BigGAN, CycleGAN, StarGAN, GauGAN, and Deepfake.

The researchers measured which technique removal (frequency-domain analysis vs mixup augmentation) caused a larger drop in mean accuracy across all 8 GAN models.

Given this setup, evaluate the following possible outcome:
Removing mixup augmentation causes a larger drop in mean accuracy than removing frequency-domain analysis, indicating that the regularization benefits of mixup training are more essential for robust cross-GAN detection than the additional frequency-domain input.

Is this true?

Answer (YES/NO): YES